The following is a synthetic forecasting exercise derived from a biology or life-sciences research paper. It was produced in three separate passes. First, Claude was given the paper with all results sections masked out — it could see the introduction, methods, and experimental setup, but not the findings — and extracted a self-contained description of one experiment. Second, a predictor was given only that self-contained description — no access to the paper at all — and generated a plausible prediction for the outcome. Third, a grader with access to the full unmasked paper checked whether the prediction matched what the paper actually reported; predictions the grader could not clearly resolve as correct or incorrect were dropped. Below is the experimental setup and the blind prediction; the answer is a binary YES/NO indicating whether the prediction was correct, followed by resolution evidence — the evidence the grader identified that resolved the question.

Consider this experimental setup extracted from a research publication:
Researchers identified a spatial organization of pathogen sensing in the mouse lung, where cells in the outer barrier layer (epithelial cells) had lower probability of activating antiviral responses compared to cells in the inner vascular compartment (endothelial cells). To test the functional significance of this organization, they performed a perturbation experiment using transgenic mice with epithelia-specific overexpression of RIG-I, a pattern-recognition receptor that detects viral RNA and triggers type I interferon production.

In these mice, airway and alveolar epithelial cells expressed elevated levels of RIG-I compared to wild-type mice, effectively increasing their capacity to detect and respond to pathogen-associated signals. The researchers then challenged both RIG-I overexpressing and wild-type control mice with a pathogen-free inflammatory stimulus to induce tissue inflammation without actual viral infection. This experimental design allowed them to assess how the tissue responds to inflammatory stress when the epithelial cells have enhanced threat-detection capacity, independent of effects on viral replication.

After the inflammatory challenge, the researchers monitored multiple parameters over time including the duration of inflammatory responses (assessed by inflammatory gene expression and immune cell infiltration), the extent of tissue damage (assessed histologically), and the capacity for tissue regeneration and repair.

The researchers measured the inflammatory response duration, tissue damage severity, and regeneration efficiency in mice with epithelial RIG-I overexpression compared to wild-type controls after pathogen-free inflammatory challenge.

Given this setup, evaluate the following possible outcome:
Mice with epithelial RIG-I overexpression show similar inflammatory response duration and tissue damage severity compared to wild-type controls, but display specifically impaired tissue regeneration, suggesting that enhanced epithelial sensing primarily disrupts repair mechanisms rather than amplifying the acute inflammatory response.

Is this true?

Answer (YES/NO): NO